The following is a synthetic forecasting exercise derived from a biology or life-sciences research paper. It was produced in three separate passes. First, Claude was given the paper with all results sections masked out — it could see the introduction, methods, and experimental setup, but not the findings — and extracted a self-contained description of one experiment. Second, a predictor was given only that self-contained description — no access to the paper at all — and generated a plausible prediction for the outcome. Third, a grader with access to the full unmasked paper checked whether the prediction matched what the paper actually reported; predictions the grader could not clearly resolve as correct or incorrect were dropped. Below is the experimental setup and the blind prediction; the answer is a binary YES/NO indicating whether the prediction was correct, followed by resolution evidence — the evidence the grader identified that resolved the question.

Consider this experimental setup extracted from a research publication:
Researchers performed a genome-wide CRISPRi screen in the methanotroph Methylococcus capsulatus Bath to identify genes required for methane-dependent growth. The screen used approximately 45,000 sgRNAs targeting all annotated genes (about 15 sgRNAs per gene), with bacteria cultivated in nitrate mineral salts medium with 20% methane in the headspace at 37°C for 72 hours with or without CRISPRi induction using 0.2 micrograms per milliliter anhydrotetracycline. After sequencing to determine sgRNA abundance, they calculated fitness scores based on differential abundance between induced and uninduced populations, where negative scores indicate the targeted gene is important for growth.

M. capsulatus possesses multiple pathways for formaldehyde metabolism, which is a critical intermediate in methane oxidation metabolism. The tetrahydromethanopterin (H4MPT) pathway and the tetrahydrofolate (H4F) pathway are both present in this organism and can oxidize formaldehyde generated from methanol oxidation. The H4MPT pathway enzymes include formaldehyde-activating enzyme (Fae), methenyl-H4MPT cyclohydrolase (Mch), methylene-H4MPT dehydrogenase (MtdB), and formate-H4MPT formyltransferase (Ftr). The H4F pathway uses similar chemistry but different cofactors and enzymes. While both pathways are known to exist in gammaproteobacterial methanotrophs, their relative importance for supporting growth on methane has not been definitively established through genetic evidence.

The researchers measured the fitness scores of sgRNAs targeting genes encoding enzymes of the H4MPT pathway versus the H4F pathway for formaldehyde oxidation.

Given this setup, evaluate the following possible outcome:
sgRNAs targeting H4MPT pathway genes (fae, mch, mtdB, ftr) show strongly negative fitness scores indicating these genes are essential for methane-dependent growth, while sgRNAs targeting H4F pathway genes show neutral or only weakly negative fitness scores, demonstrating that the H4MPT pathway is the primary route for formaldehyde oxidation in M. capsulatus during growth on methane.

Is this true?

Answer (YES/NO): YES